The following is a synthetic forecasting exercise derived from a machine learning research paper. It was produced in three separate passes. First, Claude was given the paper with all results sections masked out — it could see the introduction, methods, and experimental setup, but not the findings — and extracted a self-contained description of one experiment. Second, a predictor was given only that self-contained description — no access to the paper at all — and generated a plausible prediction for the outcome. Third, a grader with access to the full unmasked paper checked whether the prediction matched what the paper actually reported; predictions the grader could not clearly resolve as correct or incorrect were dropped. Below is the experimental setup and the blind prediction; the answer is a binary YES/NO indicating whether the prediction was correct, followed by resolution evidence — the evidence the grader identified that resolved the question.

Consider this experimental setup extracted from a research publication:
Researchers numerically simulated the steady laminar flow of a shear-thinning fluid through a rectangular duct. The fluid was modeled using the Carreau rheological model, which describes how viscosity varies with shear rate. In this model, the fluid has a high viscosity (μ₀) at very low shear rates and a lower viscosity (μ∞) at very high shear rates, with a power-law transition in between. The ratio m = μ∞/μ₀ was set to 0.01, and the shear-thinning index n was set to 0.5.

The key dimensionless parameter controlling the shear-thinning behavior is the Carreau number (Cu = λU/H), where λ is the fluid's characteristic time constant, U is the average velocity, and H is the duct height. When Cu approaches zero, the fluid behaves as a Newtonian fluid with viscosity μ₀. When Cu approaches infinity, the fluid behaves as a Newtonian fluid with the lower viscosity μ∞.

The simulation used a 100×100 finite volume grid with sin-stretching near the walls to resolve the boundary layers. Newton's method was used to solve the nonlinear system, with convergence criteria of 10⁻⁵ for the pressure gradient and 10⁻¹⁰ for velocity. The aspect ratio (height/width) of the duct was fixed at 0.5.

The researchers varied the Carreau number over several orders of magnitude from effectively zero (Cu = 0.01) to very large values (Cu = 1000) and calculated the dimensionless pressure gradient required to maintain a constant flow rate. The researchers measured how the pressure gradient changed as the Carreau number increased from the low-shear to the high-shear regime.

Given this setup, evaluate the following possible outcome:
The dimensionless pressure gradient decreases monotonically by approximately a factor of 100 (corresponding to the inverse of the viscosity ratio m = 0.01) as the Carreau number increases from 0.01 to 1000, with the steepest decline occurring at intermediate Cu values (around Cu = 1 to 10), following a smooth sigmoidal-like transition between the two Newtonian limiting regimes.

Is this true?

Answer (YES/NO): YES